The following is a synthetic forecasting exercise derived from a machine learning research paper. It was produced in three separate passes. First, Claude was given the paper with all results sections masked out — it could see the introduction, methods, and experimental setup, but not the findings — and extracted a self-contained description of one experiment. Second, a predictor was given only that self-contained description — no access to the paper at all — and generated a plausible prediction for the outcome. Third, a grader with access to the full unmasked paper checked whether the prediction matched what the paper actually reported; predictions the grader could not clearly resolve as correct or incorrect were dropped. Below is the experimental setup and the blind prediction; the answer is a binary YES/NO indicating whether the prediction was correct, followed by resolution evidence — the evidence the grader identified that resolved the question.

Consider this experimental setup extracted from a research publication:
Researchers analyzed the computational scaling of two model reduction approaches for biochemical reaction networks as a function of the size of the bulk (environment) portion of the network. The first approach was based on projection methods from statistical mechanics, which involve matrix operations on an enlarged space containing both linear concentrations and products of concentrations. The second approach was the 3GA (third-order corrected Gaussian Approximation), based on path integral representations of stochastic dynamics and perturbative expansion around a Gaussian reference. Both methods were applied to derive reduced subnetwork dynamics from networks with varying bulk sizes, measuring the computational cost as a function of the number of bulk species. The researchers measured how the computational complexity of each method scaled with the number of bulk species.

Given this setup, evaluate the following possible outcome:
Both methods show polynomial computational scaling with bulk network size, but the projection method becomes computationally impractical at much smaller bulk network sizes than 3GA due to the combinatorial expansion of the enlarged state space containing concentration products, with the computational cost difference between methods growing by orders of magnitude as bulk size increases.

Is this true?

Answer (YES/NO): YES